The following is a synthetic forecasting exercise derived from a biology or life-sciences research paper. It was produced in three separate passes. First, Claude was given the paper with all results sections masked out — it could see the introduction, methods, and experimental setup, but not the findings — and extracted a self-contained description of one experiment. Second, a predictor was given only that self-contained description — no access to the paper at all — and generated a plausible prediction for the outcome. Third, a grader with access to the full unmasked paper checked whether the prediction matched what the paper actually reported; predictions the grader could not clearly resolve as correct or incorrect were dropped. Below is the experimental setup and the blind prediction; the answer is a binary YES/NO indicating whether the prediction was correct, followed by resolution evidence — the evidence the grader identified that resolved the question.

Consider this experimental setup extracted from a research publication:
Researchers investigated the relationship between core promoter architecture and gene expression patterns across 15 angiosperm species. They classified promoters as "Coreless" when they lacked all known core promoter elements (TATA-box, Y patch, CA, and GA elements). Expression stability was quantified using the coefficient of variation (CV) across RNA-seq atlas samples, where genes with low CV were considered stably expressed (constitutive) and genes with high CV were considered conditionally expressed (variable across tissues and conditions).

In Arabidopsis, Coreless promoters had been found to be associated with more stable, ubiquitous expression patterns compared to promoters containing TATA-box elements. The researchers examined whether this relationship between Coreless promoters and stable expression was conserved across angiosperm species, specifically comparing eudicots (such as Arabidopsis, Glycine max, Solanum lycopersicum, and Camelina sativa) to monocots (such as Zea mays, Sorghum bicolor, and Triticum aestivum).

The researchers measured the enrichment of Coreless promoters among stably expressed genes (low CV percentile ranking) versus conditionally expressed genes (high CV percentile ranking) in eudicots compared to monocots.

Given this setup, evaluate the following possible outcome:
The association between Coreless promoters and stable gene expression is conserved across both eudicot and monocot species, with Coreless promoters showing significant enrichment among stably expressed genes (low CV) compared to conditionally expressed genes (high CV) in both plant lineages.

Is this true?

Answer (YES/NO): NO